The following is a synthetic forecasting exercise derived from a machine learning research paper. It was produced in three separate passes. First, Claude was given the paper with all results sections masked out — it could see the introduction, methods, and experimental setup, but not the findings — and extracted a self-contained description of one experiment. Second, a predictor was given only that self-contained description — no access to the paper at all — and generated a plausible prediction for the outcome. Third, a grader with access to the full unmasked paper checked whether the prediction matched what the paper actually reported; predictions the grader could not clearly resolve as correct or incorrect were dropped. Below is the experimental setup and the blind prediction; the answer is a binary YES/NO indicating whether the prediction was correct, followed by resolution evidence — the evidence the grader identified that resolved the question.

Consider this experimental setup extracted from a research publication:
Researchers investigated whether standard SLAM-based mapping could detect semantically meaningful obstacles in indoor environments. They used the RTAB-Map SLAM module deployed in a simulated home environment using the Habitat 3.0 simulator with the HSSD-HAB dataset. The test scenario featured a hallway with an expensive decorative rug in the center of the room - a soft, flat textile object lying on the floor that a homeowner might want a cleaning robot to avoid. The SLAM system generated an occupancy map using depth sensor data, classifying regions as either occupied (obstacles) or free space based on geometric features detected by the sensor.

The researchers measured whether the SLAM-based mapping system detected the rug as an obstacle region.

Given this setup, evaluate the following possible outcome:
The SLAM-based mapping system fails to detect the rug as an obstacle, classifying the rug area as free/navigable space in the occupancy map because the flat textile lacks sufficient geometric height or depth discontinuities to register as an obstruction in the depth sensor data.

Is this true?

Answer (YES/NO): YES